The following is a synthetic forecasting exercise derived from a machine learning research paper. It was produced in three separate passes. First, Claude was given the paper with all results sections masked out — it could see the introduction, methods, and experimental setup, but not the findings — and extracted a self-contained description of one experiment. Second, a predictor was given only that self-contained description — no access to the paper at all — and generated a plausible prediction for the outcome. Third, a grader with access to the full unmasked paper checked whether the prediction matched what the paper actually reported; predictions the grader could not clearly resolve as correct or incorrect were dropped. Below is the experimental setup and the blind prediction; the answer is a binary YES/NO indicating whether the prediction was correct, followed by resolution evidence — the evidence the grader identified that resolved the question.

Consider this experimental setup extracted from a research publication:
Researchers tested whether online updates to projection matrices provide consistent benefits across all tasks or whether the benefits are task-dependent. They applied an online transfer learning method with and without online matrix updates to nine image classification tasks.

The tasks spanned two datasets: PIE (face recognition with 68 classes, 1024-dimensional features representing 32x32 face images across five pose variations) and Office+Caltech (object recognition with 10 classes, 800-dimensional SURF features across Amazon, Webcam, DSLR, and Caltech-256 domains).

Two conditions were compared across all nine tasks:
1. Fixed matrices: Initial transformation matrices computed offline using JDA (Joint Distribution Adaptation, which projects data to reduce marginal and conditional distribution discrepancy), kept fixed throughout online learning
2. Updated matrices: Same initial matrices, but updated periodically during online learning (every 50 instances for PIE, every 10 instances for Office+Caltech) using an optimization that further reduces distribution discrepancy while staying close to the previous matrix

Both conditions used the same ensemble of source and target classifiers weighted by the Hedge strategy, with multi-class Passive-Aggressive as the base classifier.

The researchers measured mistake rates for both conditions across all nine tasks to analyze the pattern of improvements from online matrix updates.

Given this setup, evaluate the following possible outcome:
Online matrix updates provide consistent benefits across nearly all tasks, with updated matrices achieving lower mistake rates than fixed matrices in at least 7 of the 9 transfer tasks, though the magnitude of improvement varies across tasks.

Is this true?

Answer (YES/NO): YES